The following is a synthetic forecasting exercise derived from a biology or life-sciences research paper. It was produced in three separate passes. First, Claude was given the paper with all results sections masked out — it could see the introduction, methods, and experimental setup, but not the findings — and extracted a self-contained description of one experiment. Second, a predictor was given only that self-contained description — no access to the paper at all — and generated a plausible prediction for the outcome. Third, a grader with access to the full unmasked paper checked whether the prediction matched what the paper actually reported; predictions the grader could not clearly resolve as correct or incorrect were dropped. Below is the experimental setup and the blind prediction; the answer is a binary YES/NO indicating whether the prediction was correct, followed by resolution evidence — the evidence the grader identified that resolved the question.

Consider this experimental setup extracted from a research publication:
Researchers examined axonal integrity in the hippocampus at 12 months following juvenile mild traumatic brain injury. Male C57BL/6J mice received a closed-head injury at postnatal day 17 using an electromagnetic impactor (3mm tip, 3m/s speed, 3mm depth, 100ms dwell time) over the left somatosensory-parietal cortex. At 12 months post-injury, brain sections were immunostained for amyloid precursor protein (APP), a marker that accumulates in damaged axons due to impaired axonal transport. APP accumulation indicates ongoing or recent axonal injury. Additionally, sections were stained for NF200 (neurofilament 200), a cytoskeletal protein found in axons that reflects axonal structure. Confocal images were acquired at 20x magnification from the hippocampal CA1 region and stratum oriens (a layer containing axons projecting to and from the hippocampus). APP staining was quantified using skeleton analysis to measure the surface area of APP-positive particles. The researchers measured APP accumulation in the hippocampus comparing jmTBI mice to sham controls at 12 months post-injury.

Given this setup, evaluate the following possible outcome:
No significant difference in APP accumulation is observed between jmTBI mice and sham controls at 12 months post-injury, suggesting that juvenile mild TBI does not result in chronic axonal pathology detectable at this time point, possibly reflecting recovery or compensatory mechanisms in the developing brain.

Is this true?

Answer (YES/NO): NO